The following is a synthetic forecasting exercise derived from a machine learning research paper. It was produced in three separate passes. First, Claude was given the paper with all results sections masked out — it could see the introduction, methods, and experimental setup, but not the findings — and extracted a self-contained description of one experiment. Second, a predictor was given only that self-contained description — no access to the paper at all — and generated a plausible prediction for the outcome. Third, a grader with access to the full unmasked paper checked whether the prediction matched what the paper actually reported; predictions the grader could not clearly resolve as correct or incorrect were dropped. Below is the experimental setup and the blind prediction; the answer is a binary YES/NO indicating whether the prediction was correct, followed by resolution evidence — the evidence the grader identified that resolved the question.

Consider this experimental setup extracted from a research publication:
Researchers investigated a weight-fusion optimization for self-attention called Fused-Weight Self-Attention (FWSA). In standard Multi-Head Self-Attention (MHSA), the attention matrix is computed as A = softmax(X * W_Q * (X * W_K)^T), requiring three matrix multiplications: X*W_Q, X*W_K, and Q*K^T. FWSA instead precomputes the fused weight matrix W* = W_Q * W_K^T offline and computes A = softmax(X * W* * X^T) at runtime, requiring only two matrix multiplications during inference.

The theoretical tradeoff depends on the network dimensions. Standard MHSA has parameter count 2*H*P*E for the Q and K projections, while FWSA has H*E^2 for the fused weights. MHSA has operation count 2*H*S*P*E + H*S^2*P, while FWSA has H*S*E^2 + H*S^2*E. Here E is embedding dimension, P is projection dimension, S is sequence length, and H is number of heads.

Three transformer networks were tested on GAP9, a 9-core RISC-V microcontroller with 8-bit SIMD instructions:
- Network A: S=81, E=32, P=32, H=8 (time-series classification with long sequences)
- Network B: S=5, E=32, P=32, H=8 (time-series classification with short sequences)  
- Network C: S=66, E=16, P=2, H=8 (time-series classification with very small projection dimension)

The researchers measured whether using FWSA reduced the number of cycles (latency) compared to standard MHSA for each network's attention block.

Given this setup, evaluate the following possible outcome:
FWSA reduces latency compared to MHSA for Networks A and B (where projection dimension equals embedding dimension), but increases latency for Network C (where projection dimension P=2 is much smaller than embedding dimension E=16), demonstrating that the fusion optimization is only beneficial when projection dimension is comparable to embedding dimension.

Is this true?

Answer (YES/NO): YES